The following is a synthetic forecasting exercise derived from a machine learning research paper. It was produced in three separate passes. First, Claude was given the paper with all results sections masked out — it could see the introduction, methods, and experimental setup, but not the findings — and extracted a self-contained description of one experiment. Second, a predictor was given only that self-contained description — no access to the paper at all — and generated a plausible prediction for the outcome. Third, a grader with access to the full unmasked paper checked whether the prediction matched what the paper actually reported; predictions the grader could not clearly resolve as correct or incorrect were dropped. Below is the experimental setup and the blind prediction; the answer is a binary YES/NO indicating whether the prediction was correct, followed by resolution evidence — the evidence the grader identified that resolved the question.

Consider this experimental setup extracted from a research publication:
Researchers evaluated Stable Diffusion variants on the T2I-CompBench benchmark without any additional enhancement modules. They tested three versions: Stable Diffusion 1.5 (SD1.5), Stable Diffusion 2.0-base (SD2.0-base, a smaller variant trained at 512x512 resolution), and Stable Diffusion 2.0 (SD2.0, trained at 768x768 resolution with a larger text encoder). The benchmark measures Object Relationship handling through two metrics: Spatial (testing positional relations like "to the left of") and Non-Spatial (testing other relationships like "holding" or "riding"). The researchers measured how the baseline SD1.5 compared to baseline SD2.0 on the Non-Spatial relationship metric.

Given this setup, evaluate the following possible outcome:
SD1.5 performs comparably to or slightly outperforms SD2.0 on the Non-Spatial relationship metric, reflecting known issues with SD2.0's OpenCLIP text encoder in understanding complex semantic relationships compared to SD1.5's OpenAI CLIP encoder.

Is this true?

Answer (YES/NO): YES